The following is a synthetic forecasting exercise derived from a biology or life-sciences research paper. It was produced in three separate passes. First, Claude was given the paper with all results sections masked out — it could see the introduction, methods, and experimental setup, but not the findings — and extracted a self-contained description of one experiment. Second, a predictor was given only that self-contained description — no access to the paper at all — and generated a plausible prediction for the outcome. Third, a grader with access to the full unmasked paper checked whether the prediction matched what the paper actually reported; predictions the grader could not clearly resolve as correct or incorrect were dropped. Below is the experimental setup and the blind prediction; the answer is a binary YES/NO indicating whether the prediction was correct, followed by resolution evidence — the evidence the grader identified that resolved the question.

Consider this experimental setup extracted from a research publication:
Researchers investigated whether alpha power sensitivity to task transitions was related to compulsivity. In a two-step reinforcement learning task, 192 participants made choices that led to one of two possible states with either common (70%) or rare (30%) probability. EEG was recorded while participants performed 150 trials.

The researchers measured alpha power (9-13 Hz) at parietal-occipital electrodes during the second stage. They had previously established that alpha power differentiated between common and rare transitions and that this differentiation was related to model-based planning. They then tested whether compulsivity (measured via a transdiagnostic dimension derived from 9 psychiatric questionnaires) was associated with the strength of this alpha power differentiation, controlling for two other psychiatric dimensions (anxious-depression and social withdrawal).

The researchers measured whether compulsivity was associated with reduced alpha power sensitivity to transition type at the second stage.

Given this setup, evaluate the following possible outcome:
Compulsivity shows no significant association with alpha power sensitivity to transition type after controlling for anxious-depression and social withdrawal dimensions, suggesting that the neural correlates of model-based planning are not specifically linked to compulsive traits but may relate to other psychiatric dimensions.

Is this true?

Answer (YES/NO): NO